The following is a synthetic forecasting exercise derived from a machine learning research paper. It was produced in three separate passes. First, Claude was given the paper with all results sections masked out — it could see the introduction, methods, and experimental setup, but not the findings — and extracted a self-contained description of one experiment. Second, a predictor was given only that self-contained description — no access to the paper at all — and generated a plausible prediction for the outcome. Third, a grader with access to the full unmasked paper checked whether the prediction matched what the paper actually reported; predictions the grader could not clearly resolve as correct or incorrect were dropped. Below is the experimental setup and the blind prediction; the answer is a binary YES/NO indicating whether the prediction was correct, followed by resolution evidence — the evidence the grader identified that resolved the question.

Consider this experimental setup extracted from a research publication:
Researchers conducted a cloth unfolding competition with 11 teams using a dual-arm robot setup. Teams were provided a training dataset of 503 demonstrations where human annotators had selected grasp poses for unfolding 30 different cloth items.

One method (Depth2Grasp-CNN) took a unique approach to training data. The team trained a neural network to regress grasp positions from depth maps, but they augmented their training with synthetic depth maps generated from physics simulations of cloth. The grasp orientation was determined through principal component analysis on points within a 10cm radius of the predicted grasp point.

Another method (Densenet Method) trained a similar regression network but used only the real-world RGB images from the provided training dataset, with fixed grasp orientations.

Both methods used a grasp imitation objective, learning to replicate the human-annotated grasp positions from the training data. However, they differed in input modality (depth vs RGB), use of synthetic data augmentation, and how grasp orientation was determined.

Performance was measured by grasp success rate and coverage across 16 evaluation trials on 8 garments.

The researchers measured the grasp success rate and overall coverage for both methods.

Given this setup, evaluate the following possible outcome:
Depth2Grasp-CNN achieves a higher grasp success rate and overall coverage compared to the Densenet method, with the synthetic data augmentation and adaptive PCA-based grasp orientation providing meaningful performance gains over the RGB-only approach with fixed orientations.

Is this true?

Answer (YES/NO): NO